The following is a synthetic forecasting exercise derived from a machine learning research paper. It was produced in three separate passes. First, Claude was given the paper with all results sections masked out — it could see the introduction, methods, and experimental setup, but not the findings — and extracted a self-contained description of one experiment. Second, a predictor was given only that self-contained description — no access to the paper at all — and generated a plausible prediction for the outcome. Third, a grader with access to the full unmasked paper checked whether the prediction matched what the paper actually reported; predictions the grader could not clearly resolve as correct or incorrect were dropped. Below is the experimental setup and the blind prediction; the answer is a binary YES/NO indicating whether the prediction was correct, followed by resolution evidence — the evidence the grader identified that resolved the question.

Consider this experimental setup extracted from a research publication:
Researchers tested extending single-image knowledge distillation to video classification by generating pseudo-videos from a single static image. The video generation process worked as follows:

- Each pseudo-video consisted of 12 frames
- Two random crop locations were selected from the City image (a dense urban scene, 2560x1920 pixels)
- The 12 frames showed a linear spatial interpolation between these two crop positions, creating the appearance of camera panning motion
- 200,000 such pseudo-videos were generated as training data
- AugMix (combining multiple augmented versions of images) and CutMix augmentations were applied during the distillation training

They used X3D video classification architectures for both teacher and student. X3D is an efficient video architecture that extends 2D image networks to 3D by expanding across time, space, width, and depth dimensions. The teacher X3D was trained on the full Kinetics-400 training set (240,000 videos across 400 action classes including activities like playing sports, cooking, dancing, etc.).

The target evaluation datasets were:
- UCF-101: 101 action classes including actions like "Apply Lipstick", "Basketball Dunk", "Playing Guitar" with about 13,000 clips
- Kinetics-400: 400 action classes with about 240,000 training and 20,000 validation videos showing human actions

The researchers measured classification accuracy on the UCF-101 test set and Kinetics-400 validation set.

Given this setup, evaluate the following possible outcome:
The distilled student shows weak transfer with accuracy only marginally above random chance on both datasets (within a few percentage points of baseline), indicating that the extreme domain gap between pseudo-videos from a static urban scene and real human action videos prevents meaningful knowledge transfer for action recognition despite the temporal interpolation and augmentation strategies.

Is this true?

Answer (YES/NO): NO